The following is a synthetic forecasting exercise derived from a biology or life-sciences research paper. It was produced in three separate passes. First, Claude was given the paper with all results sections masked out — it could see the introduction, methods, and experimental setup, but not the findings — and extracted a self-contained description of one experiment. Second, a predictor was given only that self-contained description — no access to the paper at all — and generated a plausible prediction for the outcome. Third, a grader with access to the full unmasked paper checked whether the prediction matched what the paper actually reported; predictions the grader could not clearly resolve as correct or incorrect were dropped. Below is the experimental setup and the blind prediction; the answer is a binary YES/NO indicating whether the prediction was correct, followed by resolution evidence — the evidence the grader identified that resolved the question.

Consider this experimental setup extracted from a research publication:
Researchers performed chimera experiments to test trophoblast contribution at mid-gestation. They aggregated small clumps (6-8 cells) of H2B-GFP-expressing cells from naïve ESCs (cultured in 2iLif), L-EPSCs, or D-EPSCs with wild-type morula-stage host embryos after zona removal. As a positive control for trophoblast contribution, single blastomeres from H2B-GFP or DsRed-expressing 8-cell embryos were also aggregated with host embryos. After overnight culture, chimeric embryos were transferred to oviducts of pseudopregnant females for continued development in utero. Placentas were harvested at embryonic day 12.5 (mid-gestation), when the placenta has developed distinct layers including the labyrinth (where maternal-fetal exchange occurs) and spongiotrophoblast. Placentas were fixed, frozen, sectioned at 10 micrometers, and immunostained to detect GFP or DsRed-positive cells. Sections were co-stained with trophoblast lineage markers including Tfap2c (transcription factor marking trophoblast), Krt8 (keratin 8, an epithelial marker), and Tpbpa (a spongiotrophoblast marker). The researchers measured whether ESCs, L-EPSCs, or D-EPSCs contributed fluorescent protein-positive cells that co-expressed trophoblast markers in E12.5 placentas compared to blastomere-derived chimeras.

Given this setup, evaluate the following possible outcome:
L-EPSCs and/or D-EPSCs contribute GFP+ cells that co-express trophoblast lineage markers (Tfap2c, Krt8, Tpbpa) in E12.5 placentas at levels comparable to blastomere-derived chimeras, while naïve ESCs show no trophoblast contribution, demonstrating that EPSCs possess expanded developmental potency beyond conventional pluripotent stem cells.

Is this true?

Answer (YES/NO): NO